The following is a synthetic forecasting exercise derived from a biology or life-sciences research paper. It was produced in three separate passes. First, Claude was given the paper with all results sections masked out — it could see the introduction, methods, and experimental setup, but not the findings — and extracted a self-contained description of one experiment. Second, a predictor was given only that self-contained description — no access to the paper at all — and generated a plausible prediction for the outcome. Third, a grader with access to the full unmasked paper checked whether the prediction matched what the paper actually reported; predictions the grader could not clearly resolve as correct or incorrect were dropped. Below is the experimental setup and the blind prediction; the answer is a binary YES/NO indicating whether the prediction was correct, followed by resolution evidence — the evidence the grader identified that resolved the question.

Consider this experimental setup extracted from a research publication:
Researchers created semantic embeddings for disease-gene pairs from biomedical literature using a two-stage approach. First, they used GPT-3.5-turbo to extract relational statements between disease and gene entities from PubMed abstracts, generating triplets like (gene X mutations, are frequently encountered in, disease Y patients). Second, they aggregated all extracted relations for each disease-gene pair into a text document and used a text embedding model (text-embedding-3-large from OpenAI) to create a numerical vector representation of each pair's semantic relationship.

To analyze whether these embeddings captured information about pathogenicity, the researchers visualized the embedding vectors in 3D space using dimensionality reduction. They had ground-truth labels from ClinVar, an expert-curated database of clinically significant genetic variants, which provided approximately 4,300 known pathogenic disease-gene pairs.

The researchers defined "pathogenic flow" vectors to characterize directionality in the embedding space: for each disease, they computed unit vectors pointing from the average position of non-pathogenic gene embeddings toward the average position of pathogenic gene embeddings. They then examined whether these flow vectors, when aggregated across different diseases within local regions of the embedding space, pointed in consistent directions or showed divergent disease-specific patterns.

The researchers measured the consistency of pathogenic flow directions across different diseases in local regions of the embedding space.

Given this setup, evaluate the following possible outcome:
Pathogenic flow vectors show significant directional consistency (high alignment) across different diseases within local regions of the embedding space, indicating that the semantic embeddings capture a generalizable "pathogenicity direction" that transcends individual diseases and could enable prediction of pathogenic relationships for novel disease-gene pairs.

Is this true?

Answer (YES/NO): YES